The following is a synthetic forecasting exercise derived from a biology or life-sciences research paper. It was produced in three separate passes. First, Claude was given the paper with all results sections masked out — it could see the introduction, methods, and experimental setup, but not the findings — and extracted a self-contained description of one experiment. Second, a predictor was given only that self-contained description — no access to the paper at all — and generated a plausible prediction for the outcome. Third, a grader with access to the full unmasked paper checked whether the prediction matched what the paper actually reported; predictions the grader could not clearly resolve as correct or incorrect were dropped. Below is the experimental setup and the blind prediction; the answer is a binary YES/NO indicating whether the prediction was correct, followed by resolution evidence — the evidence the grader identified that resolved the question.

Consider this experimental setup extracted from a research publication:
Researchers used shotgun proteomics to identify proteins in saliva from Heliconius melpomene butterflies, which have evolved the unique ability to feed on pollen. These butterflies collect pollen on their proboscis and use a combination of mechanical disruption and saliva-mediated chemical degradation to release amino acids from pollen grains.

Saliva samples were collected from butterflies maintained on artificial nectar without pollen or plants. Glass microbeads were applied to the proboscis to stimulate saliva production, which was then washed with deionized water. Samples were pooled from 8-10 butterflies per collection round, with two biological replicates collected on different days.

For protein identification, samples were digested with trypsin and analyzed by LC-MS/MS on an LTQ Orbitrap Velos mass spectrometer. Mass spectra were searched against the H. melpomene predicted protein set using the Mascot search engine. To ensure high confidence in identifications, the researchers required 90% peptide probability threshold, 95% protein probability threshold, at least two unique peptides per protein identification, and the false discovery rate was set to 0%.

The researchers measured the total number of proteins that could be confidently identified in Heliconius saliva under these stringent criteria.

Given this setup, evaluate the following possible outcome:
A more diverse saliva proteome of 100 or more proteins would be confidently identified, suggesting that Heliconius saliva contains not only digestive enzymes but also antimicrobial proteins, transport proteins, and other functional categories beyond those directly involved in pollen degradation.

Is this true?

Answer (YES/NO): NO